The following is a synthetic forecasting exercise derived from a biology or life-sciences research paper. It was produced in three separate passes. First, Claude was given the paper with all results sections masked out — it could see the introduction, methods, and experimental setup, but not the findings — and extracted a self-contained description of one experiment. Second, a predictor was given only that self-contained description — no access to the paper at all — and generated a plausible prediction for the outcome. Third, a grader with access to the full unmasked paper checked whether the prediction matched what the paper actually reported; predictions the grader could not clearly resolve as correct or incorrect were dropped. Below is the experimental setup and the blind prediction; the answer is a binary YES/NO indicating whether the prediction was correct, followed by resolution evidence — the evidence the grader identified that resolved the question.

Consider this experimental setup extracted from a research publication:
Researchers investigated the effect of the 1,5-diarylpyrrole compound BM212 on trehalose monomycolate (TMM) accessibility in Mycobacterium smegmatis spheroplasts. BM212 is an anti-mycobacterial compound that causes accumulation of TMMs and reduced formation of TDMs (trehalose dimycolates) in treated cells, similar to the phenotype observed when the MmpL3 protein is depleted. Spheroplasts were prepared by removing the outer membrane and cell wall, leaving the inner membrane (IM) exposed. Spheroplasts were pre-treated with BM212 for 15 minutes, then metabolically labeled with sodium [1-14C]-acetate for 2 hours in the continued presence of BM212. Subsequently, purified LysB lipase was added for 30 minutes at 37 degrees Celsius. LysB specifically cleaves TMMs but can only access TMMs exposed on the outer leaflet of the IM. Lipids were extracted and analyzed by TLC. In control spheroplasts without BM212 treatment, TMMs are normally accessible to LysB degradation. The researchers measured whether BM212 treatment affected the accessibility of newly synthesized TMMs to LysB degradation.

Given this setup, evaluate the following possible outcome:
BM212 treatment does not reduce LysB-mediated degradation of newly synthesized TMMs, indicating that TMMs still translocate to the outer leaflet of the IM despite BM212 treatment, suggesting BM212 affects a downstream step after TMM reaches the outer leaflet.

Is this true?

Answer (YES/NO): NO